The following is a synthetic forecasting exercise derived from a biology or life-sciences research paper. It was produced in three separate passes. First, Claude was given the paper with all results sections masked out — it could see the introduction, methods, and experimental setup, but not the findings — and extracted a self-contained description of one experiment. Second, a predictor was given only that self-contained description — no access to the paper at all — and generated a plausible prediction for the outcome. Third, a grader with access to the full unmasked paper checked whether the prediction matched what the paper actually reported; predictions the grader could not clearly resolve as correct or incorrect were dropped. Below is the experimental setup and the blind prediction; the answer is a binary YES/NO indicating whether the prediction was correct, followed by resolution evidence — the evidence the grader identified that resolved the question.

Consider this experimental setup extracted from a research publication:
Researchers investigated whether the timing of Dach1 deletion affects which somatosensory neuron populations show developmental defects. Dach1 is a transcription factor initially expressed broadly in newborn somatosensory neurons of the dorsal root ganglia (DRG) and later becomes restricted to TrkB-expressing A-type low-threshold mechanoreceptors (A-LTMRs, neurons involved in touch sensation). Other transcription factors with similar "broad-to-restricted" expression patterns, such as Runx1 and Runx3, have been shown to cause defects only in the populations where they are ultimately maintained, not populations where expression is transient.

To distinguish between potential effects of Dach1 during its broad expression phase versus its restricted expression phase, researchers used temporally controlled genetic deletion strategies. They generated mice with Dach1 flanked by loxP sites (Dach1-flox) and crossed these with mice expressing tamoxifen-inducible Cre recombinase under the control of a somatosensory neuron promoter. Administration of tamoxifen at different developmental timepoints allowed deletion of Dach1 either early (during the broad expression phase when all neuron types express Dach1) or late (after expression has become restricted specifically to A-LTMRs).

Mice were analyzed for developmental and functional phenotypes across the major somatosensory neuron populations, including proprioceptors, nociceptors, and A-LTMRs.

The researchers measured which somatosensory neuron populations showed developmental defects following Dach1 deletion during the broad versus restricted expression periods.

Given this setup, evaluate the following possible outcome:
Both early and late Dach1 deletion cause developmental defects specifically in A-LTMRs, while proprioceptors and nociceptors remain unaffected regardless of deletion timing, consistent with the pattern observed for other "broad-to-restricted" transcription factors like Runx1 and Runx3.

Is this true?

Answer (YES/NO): YES